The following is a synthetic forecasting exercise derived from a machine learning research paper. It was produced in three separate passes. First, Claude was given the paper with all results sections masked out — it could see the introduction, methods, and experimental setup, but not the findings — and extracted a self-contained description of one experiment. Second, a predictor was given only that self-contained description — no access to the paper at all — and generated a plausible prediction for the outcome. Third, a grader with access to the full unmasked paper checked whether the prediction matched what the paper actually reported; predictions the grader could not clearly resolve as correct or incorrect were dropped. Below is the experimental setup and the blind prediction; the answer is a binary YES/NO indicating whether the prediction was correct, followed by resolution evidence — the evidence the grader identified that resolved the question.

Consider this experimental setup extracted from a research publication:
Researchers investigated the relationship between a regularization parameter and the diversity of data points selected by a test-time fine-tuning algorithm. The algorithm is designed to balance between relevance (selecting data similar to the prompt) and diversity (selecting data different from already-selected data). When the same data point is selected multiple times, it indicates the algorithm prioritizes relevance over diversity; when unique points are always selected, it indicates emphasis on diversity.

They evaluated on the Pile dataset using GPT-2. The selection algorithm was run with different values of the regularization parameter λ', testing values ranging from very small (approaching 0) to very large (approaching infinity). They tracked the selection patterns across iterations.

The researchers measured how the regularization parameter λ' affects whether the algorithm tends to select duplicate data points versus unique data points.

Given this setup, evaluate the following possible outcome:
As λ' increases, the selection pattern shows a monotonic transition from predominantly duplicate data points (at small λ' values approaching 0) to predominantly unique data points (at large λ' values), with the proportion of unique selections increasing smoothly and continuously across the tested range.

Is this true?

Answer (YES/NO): NO